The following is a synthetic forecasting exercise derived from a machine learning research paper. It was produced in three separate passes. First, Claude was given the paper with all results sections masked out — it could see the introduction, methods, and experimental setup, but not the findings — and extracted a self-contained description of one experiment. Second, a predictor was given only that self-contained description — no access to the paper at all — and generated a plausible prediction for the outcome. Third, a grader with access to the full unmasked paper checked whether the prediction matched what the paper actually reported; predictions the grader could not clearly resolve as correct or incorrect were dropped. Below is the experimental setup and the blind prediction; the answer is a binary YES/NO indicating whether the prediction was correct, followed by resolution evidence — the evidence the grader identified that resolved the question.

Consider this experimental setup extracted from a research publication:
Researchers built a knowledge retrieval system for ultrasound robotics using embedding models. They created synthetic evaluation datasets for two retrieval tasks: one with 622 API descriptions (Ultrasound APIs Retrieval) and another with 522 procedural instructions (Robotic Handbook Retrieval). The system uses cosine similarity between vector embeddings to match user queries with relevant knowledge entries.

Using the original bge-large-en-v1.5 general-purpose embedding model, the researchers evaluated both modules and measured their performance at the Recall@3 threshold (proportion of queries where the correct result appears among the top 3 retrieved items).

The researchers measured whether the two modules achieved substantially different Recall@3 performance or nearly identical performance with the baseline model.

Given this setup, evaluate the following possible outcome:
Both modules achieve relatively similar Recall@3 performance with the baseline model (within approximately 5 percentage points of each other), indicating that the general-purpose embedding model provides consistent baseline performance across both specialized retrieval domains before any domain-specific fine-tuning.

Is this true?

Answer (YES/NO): YES